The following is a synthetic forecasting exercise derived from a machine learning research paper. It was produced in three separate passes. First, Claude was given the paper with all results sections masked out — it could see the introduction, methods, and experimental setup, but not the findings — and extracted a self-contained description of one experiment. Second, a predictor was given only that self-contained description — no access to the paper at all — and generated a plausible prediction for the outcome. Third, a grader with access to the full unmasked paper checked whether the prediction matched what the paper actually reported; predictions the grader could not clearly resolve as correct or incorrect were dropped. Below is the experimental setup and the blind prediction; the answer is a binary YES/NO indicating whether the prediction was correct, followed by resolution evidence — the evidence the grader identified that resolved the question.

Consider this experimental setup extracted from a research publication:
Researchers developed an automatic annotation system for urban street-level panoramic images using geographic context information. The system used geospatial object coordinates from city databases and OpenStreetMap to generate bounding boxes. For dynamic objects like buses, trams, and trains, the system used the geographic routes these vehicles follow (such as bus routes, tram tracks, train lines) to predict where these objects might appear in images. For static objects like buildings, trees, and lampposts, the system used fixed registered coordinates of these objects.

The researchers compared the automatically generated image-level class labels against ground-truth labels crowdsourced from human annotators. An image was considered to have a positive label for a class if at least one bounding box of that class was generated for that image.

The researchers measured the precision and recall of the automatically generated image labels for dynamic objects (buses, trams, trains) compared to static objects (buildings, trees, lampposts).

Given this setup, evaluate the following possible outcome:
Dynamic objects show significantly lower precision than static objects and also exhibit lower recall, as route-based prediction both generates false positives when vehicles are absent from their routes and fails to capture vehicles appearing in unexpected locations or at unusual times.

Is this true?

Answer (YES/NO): NO